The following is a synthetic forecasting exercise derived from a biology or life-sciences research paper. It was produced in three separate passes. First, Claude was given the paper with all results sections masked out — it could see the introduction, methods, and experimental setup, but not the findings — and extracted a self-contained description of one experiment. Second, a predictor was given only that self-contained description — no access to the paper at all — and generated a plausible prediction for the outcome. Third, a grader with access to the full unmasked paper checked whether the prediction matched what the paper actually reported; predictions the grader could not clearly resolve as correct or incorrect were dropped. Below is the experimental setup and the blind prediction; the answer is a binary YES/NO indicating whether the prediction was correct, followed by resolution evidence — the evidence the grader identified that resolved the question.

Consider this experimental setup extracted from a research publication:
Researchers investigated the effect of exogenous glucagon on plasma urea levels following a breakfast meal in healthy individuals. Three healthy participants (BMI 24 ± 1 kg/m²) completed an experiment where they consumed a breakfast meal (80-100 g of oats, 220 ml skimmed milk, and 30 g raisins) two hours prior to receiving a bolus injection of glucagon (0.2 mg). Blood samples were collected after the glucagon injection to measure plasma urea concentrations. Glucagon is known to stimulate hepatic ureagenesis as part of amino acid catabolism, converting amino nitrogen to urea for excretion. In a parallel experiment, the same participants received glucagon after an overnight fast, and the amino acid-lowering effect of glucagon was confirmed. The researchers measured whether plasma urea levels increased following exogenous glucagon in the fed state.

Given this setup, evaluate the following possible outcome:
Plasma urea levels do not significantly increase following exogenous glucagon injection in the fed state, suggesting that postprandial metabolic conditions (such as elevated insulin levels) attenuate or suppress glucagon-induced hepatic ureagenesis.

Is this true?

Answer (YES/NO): YES